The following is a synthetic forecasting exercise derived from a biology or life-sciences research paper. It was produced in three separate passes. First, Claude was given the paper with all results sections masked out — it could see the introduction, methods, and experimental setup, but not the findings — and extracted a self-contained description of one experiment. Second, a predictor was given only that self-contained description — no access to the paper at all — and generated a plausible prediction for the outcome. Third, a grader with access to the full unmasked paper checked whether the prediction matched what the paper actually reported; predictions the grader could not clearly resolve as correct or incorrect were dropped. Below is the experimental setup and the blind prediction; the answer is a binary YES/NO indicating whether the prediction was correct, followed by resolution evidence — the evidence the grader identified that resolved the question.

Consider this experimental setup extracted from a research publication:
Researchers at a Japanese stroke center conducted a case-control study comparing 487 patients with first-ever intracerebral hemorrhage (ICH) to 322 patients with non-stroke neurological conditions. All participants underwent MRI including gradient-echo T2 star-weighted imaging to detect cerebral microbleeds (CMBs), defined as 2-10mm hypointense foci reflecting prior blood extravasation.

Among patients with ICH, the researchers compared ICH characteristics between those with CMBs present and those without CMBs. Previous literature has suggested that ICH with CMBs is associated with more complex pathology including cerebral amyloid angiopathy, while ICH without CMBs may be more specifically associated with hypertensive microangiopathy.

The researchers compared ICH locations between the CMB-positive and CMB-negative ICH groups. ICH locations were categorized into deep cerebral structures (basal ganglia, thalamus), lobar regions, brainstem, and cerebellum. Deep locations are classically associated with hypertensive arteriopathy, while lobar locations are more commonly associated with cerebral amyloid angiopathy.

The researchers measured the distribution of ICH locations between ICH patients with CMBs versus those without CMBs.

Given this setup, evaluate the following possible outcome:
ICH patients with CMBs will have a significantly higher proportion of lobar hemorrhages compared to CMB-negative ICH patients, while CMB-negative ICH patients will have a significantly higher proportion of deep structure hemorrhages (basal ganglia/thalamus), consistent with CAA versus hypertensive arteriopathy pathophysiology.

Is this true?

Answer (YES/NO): NO